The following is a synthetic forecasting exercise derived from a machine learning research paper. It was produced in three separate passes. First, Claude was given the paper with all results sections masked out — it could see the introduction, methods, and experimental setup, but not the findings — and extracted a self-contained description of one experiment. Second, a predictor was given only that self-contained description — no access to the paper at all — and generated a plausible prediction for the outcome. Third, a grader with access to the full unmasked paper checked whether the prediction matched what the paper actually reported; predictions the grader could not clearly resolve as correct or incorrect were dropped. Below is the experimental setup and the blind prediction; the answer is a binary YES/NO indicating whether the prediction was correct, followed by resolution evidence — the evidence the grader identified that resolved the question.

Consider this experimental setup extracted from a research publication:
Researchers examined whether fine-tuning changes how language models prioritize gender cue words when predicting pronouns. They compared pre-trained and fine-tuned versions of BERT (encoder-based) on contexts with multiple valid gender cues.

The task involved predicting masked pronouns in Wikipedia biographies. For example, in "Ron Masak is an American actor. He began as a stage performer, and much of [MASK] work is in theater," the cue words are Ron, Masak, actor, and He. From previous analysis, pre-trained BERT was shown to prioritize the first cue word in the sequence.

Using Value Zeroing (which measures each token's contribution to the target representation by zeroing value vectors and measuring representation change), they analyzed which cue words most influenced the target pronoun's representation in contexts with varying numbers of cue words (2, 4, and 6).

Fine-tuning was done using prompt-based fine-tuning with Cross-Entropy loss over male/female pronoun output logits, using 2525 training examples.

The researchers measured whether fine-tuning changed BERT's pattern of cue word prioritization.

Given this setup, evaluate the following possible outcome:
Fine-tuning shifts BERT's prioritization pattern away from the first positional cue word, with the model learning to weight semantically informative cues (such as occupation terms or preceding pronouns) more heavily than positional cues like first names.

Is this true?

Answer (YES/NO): NO